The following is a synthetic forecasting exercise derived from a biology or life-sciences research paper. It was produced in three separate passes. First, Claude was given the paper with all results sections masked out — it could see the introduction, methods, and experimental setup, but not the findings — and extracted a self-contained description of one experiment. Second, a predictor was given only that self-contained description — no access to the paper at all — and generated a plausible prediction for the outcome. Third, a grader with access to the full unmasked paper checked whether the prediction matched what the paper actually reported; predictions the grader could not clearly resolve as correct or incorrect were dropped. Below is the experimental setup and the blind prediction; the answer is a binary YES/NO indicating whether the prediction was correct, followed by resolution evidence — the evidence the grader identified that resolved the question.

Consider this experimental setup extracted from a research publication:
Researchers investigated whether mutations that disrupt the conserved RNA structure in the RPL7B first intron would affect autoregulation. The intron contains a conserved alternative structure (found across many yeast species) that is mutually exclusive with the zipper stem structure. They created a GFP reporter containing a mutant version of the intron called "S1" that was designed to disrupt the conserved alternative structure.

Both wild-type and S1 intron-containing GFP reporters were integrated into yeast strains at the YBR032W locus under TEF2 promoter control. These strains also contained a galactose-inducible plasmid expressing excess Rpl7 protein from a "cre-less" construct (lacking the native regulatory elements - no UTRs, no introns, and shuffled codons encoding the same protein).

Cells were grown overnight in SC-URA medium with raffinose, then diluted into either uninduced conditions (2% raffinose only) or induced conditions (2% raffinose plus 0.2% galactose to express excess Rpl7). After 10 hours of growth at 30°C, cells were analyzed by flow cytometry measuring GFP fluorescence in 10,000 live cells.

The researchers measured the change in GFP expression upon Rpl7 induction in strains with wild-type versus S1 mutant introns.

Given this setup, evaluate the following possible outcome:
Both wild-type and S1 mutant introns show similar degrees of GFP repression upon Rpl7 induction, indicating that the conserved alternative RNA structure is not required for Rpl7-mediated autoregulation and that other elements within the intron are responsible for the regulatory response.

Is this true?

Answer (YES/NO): NO